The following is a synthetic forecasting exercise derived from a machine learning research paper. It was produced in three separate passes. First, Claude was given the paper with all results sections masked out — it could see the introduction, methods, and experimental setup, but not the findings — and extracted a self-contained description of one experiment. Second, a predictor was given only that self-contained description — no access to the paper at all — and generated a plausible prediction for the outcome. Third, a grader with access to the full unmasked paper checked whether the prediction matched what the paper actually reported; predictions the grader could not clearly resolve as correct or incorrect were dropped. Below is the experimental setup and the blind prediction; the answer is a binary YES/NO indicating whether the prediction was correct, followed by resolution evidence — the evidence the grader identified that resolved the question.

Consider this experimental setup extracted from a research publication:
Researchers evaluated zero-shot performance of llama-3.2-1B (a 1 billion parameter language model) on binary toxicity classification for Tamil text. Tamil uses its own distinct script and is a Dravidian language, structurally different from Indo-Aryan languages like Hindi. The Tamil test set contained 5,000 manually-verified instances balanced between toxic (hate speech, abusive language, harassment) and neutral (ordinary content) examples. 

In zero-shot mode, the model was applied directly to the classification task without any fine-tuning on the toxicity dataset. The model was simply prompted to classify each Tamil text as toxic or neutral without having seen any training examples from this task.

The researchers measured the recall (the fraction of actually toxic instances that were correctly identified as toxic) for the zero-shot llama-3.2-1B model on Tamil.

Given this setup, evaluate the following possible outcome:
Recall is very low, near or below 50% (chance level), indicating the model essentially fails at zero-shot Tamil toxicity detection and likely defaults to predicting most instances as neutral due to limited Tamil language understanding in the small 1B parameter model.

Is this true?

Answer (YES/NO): YES